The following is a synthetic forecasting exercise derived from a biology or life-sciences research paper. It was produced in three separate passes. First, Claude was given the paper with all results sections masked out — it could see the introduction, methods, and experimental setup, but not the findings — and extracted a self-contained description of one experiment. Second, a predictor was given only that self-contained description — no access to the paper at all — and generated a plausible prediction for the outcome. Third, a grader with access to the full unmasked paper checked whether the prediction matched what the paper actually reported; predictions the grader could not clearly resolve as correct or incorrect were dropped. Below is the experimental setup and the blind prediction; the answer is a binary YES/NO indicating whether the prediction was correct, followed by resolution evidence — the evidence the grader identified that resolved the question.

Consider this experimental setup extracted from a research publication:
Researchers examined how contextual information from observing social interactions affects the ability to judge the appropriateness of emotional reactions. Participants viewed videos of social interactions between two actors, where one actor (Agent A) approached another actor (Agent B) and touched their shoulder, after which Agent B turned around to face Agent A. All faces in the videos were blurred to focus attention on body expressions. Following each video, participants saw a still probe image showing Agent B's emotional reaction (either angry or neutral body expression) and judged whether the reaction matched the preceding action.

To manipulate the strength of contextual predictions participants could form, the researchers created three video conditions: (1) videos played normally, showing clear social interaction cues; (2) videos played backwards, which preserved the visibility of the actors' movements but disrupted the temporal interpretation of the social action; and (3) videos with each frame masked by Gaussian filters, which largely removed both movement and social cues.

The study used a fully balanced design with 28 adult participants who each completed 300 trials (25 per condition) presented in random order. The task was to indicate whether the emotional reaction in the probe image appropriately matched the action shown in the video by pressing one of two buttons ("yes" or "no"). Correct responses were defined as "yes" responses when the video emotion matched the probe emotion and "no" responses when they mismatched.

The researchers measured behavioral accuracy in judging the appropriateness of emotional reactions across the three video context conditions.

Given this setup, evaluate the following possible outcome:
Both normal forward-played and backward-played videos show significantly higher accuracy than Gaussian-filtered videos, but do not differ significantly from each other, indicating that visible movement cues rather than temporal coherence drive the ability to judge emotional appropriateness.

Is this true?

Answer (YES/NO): NO